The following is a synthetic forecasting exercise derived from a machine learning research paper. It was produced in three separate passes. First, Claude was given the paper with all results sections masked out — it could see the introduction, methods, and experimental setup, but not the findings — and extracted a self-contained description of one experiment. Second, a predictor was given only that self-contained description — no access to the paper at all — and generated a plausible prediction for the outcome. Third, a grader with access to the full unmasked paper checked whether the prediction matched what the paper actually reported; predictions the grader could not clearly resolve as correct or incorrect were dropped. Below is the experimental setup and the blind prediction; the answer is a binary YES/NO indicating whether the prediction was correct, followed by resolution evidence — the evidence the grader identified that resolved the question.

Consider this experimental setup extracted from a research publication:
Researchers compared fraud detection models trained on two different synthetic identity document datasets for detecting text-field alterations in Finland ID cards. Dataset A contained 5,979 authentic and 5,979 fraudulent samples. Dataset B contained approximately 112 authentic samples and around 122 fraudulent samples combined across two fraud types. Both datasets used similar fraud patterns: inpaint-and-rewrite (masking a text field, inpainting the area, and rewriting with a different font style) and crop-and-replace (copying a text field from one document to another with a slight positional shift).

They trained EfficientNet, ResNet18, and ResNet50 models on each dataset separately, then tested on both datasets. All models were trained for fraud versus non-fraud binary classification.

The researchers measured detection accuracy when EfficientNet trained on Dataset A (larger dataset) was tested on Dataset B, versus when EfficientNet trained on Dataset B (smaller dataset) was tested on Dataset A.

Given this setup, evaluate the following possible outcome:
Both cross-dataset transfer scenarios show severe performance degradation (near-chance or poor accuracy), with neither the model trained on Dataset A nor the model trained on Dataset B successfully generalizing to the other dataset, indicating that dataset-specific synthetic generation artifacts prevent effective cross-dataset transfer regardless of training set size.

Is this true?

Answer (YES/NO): NO